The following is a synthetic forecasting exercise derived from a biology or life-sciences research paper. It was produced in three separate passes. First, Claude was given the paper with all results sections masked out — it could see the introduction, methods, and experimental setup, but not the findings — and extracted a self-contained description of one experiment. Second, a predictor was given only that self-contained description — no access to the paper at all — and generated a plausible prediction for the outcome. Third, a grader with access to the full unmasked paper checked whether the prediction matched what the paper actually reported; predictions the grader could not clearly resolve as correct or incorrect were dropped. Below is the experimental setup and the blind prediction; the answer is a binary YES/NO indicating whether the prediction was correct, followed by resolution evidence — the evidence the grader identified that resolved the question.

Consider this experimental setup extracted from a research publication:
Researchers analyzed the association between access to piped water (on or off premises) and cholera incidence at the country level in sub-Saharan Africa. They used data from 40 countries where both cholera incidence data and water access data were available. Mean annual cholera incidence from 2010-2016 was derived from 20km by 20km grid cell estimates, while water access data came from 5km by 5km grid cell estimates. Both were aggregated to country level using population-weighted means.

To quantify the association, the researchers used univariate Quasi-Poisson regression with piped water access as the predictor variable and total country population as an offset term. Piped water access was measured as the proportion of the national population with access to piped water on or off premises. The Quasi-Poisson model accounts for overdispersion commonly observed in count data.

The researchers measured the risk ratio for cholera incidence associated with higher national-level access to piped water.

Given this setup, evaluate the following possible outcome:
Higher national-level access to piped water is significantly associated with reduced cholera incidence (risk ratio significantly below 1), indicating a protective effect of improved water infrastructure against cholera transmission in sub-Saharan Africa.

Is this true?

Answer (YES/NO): NO